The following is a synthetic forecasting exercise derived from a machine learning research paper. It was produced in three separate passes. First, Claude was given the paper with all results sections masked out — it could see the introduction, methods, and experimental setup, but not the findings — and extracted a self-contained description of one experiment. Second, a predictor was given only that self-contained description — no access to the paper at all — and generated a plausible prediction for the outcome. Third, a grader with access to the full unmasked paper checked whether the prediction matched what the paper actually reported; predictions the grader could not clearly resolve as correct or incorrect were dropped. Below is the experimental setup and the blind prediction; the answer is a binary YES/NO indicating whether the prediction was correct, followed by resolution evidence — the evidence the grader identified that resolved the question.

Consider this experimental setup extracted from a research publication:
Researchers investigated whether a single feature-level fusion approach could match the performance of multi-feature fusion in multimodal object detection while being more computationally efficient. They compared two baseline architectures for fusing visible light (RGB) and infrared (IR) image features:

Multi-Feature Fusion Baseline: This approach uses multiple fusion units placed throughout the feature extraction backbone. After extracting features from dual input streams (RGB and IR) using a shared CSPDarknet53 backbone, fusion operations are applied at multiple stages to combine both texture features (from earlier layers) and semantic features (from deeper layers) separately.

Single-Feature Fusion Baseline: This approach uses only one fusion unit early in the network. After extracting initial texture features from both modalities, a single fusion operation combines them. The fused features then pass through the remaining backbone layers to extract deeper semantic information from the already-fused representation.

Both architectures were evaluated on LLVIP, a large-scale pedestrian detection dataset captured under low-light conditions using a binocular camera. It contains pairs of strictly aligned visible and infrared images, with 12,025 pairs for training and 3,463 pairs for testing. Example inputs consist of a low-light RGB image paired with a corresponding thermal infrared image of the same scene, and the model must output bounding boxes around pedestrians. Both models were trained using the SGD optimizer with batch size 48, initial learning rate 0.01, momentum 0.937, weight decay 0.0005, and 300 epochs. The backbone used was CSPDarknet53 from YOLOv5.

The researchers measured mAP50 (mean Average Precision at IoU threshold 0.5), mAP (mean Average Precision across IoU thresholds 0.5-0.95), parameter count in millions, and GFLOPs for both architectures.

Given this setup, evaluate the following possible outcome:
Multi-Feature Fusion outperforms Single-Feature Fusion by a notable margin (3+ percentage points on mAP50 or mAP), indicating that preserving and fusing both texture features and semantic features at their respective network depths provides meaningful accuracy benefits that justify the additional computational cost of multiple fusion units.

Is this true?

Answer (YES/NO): NO